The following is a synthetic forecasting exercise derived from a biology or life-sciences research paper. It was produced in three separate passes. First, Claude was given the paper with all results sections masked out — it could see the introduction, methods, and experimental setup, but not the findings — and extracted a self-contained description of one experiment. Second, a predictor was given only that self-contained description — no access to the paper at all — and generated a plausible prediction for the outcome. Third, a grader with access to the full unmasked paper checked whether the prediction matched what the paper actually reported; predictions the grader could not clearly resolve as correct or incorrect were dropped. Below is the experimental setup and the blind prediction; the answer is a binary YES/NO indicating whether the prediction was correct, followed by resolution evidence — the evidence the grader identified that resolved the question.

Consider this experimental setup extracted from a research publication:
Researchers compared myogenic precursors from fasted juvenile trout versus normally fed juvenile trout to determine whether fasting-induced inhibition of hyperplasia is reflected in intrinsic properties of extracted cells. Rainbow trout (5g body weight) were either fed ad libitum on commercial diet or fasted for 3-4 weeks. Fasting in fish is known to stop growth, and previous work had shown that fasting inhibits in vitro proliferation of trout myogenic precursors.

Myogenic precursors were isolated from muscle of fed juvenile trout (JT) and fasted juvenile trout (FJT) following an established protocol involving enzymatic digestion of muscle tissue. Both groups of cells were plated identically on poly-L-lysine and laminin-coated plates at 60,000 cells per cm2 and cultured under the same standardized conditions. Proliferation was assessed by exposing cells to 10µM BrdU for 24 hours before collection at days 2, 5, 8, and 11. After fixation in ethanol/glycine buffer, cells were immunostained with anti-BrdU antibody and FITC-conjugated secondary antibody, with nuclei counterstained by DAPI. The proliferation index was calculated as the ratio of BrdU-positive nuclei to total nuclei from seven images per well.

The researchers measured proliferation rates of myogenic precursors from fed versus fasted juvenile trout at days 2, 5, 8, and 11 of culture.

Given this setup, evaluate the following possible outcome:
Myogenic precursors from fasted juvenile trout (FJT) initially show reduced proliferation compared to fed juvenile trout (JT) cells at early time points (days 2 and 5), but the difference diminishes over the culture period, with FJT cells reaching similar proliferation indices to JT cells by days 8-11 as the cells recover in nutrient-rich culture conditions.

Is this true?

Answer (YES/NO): NO